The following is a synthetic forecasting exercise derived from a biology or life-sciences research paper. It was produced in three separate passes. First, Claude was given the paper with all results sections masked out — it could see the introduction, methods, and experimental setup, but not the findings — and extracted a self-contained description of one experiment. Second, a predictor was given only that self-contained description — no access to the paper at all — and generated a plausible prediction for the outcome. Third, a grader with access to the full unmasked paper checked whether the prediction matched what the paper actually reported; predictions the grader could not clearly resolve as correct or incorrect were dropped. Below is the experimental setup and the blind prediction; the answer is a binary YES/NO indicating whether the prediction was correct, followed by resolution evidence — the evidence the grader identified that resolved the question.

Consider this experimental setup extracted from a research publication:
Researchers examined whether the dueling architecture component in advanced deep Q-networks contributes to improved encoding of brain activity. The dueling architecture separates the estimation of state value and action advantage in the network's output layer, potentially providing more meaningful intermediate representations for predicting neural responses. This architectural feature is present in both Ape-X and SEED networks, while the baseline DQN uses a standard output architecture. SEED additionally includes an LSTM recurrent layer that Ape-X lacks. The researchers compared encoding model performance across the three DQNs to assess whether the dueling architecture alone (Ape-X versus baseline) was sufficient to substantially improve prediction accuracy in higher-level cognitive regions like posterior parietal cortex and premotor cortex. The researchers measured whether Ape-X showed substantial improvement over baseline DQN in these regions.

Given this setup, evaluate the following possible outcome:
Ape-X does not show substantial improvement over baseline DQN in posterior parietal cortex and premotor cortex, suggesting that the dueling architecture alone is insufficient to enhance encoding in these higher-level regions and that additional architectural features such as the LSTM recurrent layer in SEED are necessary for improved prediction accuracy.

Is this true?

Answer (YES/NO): YES